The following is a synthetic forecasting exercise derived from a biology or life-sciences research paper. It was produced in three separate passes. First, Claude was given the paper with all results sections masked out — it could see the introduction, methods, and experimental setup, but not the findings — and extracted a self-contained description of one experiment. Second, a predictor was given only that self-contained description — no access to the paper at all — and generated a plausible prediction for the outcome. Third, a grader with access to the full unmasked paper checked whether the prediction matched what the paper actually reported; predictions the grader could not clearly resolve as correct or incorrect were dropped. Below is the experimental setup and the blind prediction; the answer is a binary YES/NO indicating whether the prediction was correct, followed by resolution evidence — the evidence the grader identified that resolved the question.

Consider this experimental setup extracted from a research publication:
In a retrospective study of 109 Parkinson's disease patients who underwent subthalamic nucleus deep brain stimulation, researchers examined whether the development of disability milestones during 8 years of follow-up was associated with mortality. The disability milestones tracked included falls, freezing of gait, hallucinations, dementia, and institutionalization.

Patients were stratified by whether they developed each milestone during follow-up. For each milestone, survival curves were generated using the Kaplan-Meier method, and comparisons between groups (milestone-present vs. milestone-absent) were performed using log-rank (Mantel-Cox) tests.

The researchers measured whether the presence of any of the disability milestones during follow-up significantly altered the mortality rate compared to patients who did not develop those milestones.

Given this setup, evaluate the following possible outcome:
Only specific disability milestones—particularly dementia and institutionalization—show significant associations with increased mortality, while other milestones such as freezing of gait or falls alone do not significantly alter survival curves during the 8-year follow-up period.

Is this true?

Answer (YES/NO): NO